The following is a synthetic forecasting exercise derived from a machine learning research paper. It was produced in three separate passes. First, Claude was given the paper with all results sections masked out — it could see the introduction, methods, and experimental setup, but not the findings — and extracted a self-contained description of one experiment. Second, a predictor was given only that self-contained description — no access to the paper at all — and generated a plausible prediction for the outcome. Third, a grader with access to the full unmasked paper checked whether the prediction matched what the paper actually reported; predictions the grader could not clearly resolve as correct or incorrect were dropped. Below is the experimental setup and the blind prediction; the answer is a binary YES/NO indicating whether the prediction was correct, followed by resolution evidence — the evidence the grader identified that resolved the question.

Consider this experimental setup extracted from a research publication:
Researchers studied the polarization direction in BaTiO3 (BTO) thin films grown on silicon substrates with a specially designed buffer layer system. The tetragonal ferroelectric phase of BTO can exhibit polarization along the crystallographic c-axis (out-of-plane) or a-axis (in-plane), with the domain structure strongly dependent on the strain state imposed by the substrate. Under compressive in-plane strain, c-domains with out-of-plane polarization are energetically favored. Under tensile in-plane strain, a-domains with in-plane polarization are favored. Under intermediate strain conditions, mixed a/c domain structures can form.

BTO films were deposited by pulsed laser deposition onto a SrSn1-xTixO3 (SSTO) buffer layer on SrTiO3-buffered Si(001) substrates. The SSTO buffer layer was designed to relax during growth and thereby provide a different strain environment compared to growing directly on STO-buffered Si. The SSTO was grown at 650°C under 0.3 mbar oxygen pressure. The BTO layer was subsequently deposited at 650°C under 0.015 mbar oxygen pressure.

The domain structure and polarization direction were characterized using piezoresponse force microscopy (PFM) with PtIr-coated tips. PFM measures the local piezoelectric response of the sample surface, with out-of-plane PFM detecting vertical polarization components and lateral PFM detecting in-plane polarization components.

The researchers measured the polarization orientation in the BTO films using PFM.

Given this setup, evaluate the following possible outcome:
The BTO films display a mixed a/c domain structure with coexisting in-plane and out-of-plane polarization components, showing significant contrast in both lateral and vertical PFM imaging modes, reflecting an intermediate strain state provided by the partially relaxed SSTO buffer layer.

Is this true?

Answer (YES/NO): NO